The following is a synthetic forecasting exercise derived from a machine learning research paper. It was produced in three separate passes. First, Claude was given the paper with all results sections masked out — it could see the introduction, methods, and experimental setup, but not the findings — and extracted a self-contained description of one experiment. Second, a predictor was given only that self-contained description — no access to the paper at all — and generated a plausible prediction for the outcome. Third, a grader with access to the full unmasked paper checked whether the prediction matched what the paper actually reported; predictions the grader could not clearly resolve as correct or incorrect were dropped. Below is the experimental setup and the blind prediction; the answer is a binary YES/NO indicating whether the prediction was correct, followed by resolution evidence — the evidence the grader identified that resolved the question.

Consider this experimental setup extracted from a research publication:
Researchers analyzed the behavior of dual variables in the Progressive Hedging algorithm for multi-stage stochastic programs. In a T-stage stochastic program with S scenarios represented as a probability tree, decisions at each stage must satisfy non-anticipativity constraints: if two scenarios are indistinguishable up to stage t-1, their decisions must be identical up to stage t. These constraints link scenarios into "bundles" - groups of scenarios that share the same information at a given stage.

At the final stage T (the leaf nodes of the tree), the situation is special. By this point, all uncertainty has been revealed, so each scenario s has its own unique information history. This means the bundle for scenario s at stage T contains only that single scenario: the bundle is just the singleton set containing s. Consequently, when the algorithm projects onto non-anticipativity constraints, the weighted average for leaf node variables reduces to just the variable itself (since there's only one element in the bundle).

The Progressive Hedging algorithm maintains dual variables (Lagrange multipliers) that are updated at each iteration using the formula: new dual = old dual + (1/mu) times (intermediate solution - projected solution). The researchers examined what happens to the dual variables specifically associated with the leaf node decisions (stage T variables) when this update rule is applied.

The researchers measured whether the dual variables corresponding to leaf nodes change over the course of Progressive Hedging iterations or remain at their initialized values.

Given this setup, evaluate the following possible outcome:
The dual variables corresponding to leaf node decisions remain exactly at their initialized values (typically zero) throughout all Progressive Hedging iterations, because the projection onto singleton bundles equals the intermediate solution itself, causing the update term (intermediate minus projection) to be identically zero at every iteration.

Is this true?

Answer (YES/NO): YES